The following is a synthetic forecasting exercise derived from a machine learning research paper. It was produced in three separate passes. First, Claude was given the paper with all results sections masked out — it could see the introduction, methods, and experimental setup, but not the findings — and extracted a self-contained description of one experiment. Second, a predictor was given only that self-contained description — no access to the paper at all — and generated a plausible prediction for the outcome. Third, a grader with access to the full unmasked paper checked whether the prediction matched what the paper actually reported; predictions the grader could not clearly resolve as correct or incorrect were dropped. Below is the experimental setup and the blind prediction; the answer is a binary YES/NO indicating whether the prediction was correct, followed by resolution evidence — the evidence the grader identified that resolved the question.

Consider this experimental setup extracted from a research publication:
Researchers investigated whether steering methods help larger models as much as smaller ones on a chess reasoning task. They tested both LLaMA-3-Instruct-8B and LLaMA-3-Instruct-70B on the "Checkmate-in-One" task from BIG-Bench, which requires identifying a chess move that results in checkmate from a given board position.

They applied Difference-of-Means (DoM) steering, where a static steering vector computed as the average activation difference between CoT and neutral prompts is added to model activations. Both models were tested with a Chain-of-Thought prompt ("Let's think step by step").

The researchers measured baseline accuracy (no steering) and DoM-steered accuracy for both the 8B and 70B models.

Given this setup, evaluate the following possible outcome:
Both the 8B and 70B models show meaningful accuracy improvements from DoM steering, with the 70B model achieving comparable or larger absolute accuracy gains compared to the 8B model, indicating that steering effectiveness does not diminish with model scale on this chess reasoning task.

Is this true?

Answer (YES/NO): NO